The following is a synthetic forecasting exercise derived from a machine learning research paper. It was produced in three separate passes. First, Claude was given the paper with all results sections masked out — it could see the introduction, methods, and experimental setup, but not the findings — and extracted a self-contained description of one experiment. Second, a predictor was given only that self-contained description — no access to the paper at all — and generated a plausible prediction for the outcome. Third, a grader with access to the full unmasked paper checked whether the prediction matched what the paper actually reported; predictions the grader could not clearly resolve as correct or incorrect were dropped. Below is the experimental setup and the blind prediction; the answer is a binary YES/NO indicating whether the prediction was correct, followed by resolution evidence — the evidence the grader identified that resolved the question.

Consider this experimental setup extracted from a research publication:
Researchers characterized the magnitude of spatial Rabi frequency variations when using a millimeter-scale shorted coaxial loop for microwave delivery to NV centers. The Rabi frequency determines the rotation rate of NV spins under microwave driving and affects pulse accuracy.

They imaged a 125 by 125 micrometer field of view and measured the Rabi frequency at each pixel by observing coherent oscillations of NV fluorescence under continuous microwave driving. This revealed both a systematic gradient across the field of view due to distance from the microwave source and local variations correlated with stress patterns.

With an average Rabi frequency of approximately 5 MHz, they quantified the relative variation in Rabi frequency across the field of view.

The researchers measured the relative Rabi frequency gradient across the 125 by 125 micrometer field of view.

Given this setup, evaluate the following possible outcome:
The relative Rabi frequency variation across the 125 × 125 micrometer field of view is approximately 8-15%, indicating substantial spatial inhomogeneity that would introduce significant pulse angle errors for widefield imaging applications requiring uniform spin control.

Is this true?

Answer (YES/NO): YES